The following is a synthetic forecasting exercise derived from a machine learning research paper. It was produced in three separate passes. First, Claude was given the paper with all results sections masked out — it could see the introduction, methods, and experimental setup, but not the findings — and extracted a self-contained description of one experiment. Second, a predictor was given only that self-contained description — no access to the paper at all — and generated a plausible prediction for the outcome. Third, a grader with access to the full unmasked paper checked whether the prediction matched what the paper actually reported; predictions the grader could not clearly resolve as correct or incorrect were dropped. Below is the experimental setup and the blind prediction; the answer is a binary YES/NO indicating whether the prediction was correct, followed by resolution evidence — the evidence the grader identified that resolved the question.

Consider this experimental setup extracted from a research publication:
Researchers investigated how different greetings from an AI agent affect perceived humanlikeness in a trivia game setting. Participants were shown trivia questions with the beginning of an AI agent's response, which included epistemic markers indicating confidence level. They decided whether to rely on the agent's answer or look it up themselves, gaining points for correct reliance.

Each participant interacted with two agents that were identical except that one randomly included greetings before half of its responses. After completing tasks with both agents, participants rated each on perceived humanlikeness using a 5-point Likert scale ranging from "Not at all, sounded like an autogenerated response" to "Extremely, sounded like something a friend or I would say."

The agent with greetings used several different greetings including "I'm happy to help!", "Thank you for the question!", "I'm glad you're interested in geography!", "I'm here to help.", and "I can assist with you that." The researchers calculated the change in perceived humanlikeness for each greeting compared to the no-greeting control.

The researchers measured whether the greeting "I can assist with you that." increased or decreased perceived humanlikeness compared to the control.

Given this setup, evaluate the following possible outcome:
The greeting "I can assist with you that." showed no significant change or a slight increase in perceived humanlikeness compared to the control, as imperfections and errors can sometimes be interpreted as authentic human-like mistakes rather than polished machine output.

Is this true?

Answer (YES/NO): NO